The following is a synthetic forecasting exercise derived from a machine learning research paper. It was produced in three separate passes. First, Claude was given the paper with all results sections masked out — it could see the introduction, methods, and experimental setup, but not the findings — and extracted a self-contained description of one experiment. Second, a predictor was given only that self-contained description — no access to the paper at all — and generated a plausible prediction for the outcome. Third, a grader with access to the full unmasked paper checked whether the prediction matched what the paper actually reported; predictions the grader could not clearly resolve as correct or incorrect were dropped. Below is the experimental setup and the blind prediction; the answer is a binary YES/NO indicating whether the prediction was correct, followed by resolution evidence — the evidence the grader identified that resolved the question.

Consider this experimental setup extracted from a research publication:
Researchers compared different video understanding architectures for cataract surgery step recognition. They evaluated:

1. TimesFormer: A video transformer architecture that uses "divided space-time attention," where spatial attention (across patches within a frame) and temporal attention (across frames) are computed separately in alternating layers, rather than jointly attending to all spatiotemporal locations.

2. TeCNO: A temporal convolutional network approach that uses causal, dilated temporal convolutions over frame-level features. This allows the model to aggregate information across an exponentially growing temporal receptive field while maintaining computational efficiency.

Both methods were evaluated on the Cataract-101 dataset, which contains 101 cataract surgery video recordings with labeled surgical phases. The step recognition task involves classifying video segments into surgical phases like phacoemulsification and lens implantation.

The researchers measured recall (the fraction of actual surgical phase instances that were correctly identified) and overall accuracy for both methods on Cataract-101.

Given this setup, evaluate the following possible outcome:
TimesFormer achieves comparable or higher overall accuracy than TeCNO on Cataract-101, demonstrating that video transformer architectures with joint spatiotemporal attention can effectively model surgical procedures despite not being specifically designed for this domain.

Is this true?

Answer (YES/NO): YES